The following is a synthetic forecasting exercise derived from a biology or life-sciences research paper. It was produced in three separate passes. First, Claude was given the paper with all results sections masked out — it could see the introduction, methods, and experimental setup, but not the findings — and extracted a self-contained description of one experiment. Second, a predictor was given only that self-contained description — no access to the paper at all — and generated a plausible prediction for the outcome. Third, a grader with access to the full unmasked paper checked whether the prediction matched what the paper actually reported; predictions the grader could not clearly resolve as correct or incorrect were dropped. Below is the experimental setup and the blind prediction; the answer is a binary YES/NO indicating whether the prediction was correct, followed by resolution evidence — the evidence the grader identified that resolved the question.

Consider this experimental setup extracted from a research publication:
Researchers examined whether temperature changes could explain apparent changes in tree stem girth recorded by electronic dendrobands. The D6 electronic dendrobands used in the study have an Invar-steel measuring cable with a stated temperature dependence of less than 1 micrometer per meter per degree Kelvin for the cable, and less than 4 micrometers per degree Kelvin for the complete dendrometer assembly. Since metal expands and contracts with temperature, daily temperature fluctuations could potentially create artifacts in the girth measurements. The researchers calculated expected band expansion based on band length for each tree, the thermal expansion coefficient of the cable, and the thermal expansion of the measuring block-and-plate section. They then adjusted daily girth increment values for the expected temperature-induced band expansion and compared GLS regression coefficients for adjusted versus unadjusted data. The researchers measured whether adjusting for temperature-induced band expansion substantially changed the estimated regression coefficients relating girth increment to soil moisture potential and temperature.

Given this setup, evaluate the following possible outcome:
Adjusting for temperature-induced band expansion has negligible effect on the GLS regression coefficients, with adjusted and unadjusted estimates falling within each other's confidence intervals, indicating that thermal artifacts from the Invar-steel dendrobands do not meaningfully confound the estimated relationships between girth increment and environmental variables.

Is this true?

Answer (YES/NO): YES